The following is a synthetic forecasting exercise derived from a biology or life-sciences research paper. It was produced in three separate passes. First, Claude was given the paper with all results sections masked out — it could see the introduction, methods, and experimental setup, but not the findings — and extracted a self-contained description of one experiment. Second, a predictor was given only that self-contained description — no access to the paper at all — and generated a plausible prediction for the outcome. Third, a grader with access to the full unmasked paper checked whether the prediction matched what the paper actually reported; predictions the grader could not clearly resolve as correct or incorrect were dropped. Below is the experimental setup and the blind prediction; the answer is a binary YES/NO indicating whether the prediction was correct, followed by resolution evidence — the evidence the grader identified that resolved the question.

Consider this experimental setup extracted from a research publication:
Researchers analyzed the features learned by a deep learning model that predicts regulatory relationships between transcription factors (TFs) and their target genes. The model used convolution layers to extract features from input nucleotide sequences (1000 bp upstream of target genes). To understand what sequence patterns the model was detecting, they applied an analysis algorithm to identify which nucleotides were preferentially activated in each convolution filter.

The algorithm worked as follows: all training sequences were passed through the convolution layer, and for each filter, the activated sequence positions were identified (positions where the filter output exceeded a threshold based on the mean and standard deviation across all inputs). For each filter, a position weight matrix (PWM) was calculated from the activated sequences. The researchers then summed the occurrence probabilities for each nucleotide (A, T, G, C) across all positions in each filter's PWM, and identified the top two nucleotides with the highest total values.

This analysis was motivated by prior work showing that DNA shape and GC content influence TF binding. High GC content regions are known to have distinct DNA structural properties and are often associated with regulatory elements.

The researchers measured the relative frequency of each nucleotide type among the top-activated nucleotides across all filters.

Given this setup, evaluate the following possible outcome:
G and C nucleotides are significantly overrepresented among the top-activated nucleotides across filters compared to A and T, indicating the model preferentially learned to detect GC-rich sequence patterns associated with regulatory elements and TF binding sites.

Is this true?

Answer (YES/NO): NO